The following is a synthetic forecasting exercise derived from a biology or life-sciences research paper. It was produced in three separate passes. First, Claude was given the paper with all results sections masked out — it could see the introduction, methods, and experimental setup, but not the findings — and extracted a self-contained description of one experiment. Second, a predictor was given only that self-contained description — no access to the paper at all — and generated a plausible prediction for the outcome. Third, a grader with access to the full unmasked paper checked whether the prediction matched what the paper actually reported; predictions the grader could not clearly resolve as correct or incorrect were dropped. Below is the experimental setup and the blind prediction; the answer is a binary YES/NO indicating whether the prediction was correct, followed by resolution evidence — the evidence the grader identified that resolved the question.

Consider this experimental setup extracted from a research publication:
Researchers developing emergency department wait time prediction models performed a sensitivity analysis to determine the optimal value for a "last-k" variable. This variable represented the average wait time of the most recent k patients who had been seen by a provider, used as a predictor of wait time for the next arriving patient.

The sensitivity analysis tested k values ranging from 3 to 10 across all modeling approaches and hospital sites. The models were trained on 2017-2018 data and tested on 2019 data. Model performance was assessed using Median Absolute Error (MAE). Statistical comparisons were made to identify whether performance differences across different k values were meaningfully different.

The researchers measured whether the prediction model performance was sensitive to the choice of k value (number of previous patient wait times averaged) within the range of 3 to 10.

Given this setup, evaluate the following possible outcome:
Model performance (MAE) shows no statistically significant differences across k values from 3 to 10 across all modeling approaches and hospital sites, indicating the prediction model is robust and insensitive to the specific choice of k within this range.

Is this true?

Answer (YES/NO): YES